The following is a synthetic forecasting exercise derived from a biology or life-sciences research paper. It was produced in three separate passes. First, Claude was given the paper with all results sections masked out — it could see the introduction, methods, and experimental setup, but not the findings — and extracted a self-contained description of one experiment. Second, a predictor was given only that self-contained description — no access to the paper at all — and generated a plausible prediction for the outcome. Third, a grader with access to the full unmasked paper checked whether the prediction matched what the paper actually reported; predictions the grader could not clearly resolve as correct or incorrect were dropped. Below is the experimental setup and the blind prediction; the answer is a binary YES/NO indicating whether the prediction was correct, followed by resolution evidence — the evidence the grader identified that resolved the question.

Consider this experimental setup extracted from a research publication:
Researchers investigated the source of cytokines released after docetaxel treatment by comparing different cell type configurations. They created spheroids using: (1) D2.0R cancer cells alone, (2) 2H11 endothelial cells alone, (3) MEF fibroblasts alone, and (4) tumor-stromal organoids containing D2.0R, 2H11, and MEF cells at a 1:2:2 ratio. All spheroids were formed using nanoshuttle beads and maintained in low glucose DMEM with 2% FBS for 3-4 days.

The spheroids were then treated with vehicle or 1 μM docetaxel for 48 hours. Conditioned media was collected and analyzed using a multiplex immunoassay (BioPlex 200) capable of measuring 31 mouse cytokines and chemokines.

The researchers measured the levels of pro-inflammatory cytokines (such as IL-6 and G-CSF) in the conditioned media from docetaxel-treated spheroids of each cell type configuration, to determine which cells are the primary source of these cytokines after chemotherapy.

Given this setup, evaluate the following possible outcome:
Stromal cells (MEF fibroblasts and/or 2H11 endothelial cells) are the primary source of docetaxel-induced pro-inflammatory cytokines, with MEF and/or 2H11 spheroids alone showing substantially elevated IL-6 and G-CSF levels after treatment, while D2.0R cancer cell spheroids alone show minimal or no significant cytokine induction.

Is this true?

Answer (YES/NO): YES